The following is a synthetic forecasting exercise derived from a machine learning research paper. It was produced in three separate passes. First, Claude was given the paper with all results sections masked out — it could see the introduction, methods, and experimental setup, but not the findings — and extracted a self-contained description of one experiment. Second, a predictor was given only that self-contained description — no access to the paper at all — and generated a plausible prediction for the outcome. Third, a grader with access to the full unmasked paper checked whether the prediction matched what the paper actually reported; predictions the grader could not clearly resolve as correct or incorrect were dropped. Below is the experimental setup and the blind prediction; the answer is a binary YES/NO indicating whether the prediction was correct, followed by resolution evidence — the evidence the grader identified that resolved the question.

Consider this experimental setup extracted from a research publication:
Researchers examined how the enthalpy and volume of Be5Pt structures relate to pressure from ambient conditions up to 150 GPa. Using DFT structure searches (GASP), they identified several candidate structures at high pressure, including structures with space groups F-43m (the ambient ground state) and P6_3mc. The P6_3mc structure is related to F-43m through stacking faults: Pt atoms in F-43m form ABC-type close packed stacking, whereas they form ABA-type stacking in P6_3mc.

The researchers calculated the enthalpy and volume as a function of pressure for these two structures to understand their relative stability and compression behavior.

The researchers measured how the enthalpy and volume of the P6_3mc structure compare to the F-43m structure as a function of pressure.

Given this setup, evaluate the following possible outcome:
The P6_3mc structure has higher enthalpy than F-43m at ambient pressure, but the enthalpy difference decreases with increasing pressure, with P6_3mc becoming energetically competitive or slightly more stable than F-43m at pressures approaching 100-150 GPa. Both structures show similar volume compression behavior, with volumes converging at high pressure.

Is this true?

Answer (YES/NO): NO